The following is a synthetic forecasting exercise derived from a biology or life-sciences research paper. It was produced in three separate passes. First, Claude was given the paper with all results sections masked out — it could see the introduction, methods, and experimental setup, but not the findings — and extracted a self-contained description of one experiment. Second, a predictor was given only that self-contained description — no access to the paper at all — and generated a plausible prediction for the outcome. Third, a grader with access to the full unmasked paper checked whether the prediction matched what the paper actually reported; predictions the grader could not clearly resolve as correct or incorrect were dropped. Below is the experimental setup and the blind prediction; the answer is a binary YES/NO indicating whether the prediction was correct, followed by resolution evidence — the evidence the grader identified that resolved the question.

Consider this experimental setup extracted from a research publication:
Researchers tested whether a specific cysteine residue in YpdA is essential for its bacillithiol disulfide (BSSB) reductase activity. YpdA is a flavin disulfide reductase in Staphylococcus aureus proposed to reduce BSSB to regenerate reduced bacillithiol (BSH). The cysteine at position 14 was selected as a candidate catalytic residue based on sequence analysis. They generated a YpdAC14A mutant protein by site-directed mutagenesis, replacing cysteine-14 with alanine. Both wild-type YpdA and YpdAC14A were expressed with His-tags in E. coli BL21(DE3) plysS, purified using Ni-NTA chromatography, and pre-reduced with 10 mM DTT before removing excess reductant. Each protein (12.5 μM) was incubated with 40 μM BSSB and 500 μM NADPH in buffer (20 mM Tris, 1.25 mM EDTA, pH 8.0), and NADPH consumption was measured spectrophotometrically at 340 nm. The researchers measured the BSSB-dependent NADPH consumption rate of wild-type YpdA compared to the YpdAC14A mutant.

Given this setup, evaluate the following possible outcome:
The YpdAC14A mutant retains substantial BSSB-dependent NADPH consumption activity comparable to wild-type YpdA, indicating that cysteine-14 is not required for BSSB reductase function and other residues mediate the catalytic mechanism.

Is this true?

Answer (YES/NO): NO